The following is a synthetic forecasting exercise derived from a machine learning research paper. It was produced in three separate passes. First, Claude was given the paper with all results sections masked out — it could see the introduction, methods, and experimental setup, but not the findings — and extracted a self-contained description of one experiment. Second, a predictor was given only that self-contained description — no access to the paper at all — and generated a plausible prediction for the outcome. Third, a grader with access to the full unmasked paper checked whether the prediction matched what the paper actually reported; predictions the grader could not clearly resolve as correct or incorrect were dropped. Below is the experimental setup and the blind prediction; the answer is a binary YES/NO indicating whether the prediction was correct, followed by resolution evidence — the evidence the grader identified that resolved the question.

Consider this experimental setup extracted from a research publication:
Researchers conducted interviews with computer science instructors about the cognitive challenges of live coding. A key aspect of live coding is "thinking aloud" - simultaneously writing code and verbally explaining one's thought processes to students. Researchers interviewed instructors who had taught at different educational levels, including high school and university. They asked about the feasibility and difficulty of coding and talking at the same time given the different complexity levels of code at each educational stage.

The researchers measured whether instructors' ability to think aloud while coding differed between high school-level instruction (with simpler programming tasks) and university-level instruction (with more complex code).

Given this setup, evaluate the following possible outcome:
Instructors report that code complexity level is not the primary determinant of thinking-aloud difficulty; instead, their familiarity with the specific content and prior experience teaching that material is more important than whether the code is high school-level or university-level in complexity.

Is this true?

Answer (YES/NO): NO